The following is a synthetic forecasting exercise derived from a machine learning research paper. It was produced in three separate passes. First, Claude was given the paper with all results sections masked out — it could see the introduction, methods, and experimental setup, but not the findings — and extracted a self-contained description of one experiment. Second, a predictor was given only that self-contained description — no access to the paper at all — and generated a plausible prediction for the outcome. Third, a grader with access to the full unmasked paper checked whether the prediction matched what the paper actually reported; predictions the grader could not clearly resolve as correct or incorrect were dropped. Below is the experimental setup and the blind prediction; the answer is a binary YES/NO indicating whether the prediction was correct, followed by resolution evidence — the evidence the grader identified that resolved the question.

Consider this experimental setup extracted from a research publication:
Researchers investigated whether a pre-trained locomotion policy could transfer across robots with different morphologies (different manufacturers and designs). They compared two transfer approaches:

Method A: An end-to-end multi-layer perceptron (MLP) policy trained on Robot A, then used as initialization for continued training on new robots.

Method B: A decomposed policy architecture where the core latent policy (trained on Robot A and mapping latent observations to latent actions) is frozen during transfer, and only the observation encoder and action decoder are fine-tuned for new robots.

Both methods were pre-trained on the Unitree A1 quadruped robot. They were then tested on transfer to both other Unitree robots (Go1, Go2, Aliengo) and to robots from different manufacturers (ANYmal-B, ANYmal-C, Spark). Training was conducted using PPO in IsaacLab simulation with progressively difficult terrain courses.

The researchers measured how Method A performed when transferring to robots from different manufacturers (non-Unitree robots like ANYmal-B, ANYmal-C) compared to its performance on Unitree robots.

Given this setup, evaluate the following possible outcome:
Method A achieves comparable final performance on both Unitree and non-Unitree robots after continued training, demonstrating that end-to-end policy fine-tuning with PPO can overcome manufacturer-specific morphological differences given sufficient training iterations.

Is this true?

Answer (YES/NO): NO